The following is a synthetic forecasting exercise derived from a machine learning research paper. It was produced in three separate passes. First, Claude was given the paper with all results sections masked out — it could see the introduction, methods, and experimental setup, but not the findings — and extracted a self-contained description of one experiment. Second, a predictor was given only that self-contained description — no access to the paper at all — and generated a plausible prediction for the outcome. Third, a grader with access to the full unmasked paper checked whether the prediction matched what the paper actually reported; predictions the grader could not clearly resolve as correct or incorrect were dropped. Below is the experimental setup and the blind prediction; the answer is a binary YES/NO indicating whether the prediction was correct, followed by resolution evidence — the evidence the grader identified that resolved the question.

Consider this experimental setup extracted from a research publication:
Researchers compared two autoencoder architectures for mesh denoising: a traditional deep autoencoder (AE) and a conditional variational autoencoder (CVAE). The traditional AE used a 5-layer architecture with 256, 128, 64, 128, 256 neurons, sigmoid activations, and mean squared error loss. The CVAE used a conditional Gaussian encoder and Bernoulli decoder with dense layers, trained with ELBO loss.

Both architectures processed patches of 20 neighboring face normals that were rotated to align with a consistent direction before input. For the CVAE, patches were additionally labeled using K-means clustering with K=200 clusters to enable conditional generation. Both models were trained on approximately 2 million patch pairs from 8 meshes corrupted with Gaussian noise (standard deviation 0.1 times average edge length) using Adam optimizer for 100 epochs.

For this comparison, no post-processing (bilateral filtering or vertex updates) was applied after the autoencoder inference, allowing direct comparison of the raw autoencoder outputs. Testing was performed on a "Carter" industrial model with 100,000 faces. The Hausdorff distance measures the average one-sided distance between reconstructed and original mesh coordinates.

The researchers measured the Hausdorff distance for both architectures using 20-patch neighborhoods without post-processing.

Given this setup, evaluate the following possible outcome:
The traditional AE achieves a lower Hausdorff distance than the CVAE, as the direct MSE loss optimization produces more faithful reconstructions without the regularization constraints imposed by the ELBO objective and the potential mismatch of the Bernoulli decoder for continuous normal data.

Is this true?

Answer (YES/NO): YES